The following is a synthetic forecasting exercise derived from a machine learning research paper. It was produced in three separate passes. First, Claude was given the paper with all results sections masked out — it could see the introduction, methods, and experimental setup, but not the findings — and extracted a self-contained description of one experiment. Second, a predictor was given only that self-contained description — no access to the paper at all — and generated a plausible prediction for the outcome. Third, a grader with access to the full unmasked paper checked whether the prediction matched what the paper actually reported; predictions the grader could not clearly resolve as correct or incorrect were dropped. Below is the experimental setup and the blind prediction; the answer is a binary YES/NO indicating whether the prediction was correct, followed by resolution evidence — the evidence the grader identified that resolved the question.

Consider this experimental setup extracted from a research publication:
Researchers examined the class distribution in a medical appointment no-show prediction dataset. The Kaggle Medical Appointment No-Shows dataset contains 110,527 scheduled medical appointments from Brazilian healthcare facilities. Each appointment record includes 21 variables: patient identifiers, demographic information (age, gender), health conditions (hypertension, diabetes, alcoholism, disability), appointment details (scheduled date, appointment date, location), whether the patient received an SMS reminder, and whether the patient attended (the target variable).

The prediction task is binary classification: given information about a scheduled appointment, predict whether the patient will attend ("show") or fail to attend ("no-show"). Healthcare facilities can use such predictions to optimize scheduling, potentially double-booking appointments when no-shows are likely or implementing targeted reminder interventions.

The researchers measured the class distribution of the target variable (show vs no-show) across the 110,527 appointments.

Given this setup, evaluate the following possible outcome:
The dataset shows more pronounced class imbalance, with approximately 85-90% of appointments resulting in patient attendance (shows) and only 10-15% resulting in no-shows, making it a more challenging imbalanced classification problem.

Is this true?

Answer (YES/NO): NO